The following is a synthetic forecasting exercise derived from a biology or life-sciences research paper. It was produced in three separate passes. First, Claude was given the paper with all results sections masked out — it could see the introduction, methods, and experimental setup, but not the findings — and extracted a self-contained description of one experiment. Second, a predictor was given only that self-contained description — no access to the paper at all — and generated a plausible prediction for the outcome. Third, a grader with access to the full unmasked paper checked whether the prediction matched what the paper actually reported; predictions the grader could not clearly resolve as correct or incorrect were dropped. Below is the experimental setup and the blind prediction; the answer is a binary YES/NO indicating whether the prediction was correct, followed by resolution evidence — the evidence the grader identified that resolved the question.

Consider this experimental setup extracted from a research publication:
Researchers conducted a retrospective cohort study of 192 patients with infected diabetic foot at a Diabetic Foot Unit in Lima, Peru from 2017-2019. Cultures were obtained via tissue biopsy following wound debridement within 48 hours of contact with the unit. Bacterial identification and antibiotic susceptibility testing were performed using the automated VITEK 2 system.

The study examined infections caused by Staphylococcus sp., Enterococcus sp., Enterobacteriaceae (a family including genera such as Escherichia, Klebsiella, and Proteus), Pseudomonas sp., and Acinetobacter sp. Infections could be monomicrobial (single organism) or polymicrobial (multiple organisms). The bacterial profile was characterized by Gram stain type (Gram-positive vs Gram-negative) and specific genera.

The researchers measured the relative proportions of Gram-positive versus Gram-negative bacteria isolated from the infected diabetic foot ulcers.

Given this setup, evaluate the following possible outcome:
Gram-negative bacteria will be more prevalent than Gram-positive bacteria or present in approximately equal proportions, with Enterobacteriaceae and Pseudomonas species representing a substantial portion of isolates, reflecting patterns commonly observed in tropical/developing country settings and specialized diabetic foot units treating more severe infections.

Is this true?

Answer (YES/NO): NO